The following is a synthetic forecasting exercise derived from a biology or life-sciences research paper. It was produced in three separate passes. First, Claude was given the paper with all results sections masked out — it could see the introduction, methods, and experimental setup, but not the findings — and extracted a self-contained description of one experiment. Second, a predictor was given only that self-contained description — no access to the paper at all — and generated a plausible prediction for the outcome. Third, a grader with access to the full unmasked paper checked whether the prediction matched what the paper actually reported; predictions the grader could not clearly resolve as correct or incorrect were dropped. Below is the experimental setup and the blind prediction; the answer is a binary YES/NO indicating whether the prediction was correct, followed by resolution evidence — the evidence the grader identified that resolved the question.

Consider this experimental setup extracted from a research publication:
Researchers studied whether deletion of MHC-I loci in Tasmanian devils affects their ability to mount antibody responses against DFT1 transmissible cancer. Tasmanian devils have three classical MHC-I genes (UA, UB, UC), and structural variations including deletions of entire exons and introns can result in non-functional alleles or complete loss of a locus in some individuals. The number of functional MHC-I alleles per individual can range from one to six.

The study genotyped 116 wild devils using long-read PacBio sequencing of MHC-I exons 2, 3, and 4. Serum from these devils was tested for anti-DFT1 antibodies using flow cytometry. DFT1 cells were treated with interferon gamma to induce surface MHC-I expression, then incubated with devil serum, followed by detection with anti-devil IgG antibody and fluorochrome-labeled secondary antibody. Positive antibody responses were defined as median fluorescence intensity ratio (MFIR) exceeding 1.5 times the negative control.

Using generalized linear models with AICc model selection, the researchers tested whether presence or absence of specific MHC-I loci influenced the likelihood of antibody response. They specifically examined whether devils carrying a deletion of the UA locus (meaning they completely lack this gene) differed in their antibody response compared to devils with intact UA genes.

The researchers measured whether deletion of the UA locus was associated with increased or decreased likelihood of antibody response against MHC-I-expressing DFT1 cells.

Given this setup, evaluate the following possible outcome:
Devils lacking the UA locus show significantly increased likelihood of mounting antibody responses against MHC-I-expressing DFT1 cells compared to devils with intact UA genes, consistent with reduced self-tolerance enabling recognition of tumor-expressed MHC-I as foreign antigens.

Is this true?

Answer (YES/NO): YES